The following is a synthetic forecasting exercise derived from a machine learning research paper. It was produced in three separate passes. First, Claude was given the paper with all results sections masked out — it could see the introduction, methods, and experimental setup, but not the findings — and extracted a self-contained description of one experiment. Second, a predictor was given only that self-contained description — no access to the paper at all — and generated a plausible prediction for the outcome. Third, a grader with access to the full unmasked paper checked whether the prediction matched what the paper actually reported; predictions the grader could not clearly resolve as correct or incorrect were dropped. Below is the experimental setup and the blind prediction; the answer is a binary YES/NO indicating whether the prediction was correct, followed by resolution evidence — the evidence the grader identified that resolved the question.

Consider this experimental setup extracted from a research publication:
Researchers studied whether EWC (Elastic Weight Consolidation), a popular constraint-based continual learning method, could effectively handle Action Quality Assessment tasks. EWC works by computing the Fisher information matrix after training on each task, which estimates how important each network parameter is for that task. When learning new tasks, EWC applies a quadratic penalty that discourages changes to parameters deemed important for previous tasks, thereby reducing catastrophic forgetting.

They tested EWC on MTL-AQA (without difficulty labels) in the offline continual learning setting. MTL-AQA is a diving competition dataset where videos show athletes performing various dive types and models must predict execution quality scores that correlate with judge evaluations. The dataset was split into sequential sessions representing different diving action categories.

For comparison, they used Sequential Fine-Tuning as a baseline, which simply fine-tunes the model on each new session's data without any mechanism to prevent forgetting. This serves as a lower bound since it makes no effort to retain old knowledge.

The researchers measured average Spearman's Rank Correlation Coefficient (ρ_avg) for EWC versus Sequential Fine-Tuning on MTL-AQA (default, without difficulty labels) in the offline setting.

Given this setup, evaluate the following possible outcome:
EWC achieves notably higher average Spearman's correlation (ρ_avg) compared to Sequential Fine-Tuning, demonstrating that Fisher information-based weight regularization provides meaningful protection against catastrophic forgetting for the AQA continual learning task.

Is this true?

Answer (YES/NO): NO